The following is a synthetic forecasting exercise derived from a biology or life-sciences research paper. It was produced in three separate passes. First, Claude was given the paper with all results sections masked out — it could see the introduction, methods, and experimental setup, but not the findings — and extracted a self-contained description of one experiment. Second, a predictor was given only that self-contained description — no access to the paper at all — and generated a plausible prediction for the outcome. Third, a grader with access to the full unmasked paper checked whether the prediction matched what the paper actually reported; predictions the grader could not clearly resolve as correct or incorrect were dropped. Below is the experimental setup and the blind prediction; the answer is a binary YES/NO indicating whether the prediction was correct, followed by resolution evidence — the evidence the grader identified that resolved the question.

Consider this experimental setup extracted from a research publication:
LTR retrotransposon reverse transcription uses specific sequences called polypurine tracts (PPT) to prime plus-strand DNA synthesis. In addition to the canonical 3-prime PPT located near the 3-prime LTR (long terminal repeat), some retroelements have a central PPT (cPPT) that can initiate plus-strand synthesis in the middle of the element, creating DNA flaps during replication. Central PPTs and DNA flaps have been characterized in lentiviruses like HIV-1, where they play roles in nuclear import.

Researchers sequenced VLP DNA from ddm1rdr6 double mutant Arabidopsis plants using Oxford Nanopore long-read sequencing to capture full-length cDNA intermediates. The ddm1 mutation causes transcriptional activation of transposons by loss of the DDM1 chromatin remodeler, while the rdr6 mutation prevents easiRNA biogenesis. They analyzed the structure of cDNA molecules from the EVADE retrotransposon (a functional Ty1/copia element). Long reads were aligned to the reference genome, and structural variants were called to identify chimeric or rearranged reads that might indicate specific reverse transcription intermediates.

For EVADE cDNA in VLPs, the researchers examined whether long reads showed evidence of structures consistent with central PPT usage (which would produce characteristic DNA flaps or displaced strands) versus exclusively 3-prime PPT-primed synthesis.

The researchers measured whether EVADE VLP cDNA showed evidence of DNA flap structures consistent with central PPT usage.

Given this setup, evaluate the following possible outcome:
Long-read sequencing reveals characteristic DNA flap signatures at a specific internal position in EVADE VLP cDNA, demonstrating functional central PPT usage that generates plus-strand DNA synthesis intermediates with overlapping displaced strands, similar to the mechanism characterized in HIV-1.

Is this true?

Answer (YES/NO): NO